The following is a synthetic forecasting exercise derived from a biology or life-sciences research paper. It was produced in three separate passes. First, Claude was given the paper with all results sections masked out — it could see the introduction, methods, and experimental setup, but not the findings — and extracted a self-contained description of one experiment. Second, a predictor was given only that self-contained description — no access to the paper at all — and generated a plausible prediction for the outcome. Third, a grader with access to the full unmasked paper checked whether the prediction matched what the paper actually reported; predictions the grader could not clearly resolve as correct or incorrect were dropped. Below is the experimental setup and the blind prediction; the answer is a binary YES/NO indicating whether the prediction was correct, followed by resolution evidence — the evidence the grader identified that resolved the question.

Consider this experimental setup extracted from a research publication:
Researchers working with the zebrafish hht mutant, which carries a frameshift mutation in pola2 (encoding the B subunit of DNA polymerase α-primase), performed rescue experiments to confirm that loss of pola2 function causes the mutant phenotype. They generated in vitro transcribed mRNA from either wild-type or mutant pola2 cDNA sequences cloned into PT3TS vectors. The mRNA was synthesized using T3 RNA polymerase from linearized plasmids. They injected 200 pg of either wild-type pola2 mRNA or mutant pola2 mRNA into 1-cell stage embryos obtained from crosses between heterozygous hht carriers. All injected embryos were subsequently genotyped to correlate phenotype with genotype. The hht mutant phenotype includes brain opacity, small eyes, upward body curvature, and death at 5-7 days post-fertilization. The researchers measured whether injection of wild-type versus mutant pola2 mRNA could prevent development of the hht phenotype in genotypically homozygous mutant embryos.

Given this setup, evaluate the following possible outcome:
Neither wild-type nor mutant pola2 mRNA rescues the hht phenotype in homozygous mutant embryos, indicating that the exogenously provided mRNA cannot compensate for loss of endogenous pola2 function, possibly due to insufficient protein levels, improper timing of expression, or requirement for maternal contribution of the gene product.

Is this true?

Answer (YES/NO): NO